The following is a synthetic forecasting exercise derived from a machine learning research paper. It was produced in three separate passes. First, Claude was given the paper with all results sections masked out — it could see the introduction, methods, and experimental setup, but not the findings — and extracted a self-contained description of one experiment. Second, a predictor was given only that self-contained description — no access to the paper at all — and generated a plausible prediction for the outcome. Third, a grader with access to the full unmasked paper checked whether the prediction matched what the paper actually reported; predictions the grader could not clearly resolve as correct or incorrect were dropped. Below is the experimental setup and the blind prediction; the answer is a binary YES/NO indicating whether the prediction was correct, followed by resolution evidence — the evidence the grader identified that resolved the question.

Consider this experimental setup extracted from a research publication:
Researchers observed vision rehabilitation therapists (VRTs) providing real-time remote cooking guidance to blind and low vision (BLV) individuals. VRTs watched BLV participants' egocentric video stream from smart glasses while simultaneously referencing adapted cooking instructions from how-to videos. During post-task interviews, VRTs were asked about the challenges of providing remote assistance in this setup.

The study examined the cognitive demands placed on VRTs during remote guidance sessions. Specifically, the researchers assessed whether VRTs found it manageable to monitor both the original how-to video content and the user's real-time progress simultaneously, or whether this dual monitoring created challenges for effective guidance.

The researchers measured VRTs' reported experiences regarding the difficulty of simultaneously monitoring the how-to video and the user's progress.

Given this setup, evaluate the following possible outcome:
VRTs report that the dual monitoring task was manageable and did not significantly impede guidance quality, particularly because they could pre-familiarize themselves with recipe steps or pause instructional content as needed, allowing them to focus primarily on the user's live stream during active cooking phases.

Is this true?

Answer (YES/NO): NO